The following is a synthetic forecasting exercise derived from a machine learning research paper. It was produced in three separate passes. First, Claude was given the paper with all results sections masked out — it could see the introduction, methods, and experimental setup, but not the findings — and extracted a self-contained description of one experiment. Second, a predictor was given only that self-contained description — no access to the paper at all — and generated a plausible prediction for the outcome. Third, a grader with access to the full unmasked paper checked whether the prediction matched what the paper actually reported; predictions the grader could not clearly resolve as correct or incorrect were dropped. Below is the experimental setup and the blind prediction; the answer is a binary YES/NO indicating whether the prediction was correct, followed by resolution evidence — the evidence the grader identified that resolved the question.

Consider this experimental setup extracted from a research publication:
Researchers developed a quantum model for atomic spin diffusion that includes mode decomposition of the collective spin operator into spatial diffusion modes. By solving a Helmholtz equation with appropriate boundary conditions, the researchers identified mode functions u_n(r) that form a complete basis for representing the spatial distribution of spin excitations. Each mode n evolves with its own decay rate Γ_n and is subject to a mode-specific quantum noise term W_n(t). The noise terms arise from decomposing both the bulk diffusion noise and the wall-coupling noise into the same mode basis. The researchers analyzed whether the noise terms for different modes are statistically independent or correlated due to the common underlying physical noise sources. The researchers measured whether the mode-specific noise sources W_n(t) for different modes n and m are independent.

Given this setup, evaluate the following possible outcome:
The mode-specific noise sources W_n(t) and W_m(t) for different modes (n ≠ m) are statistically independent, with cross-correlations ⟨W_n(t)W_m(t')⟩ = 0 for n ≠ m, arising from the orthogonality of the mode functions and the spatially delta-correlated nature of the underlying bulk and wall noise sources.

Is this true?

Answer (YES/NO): YES